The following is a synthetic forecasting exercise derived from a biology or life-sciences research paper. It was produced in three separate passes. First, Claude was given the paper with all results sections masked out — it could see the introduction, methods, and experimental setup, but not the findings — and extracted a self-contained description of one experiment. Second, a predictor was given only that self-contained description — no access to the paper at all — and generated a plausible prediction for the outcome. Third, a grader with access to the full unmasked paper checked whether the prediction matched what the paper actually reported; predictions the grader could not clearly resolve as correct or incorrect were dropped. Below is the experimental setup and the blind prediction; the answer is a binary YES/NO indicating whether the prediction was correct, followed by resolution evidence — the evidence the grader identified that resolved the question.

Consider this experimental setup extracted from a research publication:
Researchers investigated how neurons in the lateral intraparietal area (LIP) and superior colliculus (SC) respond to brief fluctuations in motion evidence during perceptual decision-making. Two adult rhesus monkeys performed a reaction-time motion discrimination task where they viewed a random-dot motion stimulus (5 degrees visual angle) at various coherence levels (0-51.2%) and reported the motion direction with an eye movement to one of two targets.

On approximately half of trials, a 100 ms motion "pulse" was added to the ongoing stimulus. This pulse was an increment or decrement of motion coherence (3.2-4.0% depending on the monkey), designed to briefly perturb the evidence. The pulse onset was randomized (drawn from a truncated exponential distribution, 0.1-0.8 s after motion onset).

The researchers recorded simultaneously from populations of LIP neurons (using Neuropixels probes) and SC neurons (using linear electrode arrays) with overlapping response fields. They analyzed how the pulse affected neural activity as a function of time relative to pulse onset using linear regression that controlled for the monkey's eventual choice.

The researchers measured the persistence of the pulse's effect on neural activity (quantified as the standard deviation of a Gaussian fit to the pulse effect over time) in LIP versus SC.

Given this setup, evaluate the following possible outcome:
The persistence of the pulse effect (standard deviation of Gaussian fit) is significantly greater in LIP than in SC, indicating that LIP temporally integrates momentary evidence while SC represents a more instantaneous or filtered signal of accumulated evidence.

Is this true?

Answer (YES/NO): YES